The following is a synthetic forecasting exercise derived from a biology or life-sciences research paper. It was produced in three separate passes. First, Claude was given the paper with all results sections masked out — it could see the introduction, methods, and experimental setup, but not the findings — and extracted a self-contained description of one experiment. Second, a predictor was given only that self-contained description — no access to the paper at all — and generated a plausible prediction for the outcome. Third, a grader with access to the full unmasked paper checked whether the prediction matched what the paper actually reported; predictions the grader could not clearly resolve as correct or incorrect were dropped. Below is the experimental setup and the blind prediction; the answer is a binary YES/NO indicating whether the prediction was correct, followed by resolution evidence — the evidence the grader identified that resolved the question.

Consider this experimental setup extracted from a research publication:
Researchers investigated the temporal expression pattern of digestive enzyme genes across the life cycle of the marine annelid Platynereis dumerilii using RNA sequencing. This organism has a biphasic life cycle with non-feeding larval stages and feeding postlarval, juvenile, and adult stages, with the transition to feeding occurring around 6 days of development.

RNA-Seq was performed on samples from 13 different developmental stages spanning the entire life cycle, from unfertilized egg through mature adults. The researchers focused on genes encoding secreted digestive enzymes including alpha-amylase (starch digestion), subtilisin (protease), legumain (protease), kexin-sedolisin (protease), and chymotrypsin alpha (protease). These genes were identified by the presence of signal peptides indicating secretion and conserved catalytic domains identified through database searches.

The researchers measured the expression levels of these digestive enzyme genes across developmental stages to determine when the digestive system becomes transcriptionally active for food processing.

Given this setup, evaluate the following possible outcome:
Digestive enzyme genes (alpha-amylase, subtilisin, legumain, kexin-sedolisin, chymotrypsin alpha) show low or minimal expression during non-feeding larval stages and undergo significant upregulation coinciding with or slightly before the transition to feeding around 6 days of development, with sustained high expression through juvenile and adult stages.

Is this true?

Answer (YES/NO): NO